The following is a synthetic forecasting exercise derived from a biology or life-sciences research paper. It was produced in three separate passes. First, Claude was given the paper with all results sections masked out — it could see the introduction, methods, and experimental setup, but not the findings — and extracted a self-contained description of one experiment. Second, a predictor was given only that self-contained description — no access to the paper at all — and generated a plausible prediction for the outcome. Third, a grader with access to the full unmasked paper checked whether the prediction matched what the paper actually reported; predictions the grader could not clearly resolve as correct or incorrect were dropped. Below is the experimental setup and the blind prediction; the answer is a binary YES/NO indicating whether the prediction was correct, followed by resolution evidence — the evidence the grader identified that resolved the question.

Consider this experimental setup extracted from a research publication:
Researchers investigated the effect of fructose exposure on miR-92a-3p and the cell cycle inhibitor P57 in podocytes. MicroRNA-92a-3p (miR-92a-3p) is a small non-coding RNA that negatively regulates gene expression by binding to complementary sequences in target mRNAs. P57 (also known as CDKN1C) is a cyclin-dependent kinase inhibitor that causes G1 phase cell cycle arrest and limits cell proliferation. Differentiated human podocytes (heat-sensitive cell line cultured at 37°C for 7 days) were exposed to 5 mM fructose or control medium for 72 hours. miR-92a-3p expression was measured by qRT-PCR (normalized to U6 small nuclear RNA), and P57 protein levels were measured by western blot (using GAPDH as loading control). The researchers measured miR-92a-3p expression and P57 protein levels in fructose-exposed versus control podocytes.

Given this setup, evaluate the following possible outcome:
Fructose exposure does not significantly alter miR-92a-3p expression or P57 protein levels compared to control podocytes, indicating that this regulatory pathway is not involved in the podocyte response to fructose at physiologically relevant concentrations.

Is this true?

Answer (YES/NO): NO